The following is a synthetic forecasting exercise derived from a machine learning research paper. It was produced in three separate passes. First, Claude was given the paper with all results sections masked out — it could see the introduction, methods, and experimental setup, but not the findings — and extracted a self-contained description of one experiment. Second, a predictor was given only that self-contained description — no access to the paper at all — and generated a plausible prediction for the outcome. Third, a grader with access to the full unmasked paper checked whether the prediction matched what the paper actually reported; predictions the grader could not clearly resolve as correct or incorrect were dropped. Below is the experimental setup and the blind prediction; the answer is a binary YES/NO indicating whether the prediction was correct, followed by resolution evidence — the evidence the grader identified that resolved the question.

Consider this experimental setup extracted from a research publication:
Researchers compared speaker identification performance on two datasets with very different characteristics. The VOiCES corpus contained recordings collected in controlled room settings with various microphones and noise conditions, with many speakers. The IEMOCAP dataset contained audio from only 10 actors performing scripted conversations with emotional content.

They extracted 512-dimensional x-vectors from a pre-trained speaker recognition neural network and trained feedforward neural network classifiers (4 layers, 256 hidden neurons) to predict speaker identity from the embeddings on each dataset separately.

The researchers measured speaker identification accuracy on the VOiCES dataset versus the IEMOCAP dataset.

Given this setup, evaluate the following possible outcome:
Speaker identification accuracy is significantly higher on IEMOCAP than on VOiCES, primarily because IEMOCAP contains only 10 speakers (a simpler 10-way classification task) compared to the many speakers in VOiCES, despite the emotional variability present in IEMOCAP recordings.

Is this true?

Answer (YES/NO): NO